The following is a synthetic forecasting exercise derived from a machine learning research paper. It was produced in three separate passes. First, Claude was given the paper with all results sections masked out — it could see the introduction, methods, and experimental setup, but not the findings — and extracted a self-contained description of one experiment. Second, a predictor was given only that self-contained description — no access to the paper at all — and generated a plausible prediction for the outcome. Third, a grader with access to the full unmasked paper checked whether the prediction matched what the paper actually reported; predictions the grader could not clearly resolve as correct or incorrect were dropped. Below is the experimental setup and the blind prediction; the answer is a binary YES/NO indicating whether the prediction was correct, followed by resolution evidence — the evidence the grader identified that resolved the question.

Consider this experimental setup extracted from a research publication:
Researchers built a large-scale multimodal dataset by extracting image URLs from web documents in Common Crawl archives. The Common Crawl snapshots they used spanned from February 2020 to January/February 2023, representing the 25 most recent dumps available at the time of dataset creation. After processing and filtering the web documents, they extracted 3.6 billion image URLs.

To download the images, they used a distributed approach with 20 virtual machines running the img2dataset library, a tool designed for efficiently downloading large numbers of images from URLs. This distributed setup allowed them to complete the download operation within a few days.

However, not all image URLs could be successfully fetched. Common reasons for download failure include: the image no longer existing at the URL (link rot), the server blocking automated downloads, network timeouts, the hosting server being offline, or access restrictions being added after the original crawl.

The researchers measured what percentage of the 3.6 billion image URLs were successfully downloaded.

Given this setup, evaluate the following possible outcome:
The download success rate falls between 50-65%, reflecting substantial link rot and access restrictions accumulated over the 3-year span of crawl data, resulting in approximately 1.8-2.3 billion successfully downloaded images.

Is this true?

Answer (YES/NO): YES